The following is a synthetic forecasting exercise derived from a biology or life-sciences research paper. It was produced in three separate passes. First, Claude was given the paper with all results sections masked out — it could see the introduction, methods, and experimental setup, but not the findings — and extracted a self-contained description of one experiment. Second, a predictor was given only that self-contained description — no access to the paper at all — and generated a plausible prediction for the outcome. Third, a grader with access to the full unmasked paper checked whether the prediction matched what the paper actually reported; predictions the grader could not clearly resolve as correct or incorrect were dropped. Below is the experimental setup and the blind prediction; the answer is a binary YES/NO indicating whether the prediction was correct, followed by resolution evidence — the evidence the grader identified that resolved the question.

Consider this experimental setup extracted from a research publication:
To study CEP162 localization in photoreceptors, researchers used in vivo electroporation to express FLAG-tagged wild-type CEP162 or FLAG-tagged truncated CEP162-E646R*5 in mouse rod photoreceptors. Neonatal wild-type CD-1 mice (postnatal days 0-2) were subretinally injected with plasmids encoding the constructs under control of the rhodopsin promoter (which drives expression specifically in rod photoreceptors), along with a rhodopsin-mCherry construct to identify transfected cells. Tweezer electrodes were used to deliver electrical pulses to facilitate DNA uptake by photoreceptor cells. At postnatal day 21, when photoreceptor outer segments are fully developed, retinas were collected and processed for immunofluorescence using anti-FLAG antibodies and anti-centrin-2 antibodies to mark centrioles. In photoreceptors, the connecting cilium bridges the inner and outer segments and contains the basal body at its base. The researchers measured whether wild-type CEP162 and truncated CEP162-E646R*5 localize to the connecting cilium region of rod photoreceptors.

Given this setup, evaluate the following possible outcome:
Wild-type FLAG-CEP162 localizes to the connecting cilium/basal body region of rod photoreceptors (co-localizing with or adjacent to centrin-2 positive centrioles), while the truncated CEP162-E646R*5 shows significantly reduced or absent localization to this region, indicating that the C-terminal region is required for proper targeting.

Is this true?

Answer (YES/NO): YES